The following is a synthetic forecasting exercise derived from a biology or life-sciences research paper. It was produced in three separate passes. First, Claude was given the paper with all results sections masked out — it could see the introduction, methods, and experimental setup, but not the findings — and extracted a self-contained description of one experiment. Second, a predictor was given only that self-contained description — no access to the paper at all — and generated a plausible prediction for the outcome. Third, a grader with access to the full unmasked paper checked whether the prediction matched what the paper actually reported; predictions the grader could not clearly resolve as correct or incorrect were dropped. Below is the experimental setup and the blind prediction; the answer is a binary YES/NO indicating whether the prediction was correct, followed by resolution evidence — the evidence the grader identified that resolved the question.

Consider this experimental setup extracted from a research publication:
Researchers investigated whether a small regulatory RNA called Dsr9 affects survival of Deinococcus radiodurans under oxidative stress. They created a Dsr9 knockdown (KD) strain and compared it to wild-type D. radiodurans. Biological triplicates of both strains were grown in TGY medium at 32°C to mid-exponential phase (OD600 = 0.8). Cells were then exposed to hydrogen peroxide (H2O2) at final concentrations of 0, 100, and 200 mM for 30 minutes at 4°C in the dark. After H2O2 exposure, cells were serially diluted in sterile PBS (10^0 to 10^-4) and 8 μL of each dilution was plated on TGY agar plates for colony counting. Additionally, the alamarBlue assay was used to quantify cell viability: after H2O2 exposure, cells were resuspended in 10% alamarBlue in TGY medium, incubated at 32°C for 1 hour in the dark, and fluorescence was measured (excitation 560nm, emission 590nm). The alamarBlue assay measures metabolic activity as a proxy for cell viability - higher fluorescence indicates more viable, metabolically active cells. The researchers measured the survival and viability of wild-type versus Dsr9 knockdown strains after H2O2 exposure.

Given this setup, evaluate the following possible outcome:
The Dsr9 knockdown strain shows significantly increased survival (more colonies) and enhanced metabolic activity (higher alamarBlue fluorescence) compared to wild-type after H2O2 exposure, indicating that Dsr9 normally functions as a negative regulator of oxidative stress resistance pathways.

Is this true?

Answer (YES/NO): NO